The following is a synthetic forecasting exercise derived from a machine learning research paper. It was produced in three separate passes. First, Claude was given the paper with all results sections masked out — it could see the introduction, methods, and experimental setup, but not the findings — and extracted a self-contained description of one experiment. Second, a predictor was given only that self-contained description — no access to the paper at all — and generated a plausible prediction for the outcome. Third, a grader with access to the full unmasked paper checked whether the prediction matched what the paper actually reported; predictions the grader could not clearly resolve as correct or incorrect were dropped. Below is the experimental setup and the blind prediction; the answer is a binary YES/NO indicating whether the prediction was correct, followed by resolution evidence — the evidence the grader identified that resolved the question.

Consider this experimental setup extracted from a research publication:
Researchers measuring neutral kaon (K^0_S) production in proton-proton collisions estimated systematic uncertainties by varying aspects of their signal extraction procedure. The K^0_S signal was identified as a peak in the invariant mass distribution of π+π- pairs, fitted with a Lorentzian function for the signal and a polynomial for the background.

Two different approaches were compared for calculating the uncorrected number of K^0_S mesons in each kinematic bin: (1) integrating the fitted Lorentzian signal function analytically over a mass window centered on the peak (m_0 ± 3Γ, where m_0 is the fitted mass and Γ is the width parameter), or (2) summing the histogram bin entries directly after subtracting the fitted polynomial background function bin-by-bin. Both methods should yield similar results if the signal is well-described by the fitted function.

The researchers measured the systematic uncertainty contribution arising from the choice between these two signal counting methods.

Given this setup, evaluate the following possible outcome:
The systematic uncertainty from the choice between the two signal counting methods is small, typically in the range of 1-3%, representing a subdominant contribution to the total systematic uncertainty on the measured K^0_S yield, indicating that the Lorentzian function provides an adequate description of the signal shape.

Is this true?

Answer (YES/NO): NO